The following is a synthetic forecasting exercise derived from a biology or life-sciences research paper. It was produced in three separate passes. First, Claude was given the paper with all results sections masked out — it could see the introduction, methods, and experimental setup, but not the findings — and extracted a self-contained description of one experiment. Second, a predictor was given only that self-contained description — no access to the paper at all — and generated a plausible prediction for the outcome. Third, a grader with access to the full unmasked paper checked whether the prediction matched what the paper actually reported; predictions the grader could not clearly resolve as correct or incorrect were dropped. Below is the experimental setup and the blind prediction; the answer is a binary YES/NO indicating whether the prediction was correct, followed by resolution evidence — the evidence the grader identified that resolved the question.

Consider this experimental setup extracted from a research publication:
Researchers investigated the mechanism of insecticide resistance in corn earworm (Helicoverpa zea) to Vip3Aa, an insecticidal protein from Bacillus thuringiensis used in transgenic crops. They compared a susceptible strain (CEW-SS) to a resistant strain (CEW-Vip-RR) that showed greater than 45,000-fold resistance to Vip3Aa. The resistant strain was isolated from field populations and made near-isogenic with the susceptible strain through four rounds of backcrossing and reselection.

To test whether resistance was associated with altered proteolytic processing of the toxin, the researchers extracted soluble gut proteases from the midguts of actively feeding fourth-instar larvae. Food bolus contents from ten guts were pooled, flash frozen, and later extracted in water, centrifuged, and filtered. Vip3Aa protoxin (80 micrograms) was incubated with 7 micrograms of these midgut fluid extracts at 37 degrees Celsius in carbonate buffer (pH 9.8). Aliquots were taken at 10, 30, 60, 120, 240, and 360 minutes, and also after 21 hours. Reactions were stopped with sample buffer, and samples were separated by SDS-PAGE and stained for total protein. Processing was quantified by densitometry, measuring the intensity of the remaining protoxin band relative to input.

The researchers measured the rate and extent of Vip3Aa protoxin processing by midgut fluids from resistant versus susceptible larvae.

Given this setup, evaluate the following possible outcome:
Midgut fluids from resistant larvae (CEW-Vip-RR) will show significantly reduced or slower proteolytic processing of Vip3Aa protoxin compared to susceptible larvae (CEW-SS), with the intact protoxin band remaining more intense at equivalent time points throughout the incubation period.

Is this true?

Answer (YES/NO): NO